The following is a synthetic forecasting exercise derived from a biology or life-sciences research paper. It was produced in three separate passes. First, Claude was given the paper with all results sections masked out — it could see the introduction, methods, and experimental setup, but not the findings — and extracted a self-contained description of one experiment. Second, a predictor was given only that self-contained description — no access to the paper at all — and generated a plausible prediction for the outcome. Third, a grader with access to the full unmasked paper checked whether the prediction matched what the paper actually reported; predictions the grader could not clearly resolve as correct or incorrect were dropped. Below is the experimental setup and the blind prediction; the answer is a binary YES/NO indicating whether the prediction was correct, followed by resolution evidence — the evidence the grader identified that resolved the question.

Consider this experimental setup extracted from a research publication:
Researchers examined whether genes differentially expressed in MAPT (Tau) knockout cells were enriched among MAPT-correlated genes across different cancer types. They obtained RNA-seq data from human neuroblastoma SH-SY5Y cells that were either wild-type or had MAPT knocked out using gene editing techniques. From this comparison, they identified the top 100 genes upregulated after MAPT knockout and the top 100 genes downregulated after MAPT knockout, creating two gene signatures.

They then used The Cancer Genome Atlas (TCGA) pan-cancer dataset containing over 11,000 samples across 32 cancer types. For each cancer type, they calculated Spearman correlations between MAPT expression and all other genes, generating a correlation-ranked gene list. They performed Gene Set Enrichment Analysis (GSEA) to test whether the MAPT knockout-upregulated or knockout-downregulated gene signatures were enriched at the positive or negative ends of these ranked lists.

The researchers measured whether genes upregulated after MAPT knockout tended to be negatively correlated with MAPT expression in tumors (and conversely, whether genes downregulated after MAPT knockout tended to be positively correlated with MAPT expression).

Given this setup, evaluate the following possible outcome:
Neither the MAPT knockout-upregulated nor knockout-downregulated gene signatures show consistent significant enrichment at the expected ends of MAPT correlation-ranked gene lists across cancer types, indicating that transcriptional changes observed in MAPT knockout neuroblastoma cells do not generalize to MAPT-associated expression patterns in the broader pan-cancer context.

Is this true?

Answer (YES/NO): NO